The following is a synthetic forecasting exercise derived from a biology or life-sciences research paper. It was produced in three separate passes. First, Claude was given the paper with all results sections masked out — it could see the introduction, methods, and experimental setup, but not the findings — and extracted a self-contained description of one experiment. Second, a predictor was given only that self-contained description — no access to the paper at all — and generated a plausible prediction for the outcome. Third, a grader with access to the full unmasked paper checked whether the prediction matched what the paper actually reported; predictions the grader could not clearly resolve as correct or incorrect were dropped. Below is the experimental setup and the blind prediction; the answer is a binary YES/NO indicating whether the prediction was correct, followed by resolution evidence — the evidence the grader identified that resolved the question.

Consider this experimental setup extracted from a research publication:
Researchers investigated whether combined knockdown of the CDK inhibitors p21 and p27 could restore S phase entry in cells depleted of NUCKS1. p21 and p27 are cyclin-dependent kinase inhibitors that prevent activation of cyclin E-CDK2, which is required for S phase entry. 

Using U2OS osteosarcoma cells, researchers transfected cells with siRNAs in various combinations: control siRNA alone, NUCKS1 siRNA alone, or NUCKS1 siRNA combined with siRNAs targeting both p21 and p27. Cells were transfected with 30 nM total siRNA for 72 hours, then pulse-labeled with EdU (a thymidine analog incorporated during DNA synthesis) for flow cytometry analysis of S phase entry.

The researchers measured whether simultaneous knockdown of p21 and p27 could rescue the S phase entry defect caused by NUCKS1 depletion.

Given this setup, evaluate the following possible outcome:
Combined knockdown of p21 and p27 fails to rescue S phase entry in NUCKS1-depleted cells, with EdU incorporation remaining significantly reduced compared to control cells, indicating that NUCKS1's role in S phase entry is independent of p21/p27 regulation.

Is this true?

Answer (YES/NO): NO